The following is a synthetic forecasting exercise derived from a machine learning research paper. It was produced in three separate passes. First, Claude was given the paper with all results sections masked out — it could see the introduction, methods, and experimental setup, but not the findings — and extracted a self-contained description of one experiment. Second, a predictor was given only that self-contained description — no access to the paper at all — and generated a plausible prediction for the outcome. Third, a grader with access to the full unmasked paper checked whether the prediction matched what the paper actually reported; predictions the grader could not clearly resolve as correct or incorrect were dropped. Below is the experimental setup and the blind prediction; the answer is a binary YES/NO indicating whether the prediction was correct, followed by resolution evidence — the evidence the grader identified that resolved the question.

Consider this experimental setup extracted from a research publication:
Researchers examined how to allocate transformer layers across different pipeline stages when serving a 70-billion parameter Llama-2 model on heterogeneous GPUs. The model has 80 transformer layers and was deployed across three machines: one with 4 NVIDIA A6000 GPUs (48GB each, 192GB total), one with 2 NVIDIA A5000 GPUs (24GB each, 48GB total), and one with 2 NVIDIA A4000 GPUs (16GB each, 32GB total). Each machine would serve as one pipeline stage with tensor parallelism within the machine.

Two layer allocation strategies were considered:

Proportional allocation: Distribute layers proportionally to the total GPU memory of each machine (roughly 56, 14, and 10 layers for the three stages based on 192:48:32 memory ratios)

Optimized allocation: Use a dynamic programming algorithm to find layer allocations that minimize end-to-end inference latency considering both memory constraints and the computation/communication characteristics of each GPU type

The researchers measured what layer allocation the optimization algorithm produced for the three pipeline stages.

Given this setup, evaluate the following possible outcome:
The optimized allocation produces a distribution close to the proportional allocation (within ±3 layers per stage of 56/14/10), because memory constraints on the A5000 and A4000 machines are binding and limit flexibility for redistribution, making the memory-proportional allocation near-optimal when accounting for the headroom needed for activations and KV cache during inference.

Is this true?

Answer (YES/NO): NO